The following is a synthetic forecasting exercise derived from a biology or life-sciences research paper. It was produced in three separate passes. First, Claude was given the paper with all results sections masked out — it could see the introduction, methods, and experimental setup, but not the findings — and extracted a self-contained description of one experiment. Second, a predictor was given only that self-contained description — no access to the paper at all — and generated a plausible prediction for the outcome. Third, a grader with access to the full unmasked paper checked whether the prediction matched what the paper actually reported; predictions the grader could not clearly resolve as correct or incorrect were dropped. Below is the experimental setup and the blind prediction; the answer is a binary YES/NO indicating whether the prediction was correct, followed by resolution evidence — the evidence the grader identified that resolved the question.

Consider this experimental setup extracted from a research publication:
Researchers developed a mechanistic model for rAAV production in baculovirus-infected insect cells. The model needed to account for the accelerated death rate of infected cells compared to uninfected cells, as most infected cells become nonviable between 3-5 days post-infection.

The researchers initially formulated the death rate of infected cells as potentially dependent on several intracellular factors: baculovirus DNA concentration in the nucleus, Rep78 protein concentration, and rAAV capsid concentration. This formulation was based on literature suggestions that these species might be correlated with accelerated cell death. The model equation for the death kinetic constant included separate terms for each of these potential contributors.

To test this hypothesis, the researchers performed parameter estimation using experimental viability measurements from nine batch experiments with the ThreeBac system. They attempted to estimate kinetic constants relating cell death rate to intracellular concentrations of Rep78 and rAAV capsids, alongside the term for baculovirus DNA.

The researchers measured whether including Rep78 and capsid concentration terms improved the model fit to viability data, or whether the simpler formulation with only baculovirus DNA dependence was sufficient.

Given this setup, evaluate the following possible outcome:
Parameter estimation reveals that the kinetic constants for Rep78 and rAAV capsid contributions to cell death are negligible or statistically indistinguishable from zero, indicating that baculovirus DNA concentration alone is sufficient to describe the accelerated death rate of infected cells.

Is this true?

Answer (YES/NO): YES